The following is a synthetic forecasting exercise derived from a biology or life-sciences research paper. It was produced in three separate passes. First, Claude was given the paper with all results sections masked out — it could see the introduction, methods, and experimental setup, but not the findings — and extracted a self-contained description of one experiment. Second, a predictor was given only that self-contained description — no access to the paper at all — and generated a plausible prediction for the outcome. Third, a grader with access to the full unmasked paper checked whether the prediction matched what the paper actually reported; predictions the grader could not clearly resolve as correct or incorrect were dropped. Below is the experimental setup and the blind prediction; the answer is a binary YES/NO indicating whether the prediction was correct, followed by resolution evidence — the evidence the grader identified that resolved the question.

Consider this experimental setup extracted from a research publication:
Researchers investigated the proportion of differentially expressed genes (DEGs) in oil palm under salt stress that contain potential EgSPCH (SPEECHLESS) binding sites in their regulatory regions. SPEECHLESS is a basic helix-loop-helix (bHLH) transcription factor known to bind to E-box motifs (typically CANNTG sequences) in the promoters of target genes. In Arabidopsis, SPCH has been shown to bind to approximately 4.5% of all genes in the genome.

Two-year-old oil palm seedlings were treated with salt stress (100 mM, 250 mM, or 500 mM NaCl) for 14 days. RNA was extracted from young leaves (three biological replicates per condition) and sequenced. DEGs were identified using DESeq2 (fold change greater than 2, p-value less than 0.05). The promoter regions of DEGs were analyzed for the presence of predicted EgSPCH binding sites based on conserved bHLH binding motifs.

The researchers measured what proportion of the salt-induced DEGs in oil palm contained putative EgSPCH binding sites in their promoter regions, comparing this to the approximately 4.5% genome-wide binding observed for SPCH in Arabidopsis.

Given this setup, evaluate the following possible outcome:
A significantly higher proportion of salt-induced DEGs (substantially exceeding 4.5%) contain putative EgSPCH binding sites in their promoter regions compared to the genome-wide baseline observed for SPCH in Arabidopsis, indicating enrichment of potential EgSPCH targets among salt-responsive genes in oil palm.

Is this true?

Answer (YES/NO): YES